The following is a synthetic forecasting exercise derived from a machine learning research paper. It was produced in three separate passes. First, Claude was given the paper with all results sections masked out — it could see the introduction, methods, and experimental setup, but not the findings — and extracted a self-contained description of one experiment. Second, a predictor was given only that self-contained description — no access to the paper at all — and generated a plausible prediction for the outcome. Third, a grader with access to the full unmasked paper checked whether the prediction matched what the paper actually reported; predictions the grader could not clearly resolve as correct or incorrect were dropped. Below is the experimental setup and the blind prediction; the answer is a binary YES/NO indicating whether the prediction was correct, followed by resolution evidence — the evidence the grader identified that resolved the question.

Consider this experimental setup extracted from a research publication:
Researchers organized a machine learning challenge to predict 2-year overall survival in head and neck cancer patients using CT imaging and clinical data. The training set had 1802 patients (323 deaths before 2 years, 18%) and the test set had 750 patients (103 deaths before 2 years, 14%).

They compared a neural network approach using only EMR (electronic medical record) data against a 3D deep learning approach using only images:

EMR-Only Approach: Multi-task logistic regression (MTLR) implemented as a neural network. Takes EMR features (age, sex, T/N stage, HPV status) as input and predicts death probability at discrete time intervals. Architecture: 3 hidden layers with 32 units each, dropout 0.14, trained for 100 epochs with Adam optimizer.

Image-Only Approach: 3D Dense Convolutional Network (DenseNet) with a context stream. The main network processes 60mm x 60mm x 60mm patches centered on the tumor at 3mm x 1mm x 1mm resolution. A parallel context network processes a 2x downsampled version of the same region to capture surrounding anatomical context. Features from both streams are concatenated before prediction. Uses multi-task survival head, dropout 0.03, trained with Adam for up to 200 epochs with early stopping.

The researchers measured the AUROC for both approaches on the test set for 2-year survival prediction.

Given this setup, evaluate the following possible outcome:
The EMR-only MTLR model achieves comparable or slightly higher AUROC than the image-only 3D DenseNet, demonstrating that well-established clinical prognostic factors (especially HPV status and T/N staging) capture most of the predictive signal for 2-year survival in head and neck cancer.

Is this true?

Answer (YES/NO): YES